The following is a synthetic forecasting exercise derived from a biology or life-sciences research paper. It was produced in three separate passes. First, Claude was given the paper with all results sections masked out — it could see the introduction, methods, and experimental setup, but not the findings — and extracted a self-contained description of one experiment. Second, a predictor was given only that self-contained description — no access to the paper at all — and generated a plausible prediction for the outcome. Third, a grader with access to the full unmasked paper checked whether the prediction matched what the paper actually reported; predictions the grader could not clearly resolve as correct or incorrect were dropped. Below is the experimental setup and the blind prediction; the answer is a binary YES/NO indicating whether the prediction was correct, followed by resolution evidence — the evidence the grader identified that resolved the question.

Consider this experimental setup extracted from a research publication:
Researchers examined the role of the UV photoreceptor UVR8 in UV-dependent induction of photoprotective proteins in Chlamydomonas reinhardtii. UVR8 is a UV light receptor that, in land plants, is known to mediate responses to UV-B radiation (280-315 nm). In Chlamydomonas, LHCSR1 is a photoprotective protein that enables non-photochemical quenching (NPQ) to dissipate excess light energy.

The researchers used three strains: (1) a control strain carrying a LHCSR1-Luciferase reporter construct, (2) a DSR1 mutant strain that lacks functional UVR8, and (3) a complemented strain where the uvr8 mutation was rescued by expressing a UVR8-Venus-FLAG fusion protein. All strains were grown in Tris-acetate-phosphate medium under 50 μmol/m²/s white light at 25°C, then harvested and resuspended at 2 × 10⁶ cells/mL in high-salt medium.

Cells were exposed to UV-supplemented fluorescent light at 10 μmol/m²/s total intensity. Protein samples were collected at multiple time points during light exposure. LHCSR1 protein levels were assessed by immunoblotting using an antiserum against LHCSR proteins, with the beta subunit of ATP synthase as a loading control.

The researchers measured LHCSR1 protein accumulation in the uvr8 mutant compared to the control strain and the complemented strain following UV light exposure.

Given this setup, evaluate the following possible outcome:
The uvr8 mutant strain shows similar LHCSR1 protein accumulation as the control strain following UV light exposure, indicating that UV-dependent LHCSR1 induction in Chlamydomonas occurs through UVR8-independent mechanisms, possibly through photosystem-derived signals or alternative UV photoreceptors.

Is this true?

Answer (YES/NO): NO